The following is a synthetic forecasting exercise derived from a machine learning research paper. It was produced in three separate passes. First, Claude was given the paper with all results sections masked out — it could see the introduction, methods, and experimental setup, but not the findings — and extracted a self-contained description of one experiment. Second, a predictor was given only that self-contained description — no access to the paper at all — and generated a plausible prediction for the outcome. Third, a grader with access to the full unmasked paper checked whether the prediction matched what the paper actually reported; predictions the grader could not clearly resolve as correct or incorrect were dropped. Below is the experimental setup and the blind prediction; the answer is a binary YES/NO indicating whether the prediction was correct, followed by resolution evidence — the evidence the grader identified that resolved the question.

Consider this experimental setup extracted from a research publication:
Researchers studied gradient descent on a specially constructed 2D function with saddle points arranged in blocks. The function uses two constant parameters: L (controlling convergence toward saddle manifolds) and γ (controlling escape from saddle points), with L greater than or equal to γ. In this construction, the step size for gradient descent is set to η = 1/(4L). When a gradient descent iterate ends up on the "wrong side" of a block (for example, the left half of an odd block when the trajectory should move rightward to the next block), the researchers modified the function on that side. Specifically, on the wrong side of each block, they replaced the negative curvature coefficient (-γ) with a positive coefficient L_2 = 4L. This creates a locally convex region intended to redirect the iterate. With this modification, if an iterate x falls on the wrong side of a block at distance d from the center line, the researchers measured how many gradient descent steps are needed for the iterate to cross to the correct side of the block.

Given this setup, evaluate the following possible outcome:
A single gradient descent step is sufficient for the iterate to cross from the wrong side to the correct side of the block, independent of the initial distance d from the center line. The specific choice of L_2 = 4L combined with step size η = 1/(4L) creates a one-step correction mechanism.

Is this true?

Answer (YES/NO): YES